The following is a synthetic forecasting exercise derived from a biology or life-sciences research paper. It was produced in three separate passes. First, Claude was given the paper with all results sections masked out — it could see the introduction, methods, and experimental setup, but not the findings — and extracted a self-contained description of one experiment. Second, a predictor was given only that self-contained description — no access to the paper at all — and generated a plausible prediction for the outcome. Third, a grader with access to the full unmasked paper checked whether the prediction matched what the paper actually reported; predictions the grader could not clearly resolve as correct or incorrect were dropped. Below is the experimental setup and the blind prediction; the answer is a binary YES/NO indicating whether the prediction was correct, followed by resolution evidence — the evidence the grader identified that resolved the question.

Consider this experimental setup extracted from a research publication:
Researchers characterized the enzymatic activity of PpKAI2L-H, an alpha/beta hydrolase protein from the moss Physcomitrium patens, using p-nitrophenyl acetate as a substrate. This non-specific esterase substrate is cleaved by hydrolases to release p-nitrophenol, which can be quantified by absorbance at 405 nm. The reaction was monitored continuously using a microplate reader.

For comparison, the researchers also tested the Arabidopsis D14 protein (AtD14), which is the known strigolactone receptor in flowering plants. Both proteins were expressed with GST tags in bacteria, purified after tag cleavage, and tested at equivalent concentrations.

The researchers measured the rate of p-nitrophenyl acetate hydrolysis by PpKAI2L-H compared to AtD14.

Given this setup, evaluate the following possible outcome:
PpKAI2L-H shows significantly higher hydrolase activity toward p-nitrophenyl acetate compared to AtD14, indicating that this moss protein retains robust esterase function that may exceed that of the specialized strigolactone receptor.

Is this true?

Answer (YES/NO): YES